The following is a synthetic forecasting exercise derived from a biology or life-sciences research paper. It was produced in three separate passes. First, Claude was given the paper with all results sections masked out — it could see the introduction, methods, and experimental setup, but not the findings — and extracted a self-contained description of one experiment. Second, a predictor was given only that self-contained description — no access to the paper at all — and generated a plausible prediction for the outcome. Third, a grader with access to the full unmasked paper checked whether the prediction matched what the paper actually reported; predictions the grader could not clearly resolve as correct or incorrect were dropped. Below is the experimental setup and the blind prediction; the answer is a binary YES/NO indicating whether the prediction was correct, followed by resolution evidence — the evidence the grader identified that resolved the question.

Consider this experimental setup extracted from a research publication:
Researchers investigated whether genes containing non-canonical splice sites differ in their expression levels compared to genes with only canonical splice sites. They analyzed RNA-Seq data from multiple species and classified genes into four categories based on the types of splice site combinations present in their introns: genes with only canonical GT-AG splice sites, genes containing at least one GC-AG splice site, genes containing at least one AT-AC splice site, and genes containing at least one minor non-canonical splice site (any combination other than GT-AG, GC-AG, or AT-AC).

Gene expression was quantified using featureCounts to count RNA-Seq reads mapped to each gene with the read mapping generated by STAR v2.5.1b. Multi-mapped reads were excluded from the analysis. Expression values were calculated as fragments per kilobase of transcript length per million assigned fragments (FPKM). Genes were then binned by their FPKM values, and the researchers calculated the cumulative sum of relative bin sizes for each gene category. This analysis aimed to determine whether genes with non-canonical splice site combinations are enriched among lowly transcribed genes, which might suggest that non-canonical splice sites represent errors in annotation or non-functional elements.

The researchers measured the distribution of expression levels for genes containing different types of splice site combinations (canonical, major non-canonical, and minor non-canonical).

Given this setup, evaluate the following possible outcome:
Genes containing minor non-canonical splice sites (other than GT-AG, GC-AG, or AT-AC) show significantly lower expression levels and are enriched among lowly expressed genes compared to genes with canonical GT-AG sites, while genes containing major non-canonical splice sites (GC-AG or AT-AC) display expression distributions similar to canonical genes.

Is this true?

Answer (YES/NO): NO